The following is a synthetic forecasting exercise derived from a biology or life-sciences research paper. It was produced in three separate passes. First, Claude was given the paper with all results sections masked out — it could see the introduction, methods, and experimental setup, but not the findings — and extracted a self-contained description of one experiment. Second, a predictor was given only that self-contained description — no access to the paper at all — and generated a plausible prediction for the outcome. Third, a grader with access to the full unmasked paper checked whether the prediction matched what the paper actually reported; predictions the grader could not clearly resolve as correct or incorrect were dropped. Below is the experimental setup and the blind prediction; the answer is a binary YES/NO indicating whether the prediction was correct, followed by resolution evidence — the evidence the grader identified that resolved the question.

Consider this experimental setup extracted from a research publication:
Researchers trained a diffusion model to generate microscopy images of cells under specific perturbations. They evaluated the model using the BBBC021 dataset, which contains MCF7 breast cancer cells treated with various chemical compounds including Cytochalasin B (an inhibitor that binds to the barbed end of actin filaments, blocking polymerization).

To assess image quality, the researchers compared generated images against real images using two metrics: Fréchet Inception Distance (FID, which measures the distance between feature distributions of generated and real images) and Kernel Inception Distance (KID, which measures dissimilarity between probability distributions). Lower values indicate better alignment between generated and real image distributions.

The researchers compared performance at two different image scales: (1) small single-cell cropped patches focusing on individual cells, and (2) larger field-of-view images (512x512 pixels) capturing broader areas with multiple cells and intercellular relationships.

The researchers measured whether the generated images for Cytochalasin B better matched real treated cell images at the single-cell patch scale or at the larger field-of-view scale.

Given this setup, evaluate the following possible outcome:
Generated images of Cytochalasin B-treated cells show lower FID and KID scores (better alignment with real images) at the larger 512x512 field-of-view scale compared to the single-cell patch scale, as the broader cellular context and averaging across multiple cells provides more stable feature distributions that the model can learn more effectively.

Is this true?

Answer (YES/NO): YES